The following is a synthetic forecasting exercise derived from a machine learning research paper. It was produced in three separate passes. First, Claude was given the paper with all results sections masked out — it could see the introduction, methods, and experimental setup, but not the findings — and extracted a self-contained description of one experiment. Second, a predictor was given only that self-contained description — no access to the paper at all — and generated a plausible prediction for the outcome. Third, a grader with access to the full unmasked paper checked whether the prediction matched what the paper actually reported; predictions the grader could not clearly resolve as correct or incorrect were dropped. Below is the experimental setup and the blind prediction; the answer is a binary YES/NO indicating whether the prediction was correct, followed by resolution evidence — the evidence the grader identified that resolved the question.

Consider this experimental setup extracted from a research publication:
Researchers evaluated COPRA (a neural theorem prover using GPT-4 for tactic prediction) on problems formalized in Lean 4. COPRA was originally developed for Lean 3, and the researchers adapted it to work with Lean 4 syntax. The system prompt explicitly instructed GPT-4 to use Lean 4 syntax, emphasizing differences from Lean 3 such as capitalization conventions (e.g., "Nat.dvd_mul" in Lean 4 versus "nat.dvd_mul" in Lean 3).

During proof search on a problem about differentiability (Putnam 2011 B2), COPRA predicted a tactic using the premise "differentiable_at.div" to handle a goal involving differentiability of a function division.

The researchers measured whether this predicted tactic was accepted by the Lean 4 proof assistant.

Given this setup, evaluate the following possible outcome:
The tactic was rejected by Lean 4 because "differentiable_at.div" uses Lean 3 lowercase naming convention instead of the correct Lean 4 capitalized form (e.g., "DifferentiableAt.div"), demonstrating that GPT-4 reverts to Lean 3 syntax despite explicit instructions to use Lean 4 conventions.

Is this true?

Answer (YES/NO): YES